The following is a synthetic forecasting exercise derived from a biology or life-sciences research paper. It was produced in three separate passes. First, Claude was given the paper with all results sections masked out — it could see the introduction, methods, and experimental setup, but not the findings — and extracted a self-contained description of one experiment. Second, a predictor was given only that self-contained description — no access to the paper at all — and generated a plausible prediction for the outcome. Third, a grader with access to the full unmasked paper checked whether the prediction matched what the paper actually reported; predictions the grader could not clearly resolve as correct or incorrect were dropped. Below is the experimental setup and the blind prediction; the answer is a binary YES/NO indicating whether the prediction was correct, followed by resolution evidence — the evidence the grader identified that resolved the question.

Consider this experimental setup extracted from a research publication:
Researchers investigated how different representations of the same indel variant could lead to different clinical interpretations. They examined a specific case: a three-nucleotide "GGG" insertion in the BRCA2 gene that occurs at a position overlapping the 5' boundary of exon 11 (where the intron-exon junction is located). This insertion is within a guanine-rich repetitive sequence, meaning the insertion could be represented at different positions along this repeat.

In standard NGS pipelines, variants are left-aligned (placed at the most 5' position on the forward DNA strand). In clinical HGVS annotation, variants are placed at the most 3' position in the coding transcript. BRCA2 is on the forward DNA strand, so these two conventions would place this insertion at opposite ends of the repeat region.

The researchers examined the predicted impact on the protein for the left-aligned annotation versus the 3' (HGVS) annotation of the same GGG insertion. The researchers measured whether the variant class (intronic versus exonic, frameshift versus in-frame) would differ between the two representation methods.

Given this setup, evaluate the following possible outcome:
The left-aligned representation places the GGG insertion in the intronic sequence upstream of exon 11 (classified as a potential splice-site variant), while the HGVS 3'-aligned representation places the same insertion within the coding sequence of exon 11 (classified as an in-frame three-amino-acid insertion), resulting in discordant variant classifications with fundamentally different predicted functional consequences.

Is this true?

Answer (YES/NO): NO